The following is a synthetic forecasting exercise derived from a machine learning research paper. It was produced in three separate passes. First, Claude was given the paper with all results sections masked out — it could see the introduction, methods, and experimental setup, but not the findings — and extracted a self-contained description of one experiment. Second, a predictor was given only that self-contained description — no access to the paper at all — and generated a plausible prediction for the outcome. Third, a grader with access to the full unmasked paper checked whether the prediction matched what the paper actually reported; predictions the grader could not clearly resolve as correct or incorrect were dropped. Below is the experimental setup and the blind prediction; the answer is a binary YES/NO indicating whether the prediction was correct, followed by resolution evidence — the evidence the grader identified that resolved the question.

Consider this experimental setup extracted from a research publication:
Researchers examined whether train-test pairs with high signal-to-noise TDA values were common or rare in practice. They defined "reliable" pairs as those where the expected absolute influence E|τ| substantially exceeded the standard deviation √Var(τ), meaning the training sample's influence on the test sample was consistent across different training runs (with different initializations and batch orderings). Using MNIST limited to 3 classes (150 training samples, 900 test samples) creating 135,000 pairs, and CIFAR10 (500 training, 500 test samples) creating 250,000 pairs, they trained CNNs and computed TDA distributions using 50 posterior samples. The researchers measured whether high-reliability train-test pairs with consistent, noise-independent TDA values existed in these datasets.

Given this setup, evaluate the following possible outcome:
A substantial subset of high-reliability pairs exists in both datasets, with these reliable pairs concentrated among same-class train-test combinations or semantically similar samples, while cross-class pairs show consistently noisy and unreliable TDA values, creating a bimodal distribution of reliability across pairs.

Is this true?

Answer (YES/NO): NO